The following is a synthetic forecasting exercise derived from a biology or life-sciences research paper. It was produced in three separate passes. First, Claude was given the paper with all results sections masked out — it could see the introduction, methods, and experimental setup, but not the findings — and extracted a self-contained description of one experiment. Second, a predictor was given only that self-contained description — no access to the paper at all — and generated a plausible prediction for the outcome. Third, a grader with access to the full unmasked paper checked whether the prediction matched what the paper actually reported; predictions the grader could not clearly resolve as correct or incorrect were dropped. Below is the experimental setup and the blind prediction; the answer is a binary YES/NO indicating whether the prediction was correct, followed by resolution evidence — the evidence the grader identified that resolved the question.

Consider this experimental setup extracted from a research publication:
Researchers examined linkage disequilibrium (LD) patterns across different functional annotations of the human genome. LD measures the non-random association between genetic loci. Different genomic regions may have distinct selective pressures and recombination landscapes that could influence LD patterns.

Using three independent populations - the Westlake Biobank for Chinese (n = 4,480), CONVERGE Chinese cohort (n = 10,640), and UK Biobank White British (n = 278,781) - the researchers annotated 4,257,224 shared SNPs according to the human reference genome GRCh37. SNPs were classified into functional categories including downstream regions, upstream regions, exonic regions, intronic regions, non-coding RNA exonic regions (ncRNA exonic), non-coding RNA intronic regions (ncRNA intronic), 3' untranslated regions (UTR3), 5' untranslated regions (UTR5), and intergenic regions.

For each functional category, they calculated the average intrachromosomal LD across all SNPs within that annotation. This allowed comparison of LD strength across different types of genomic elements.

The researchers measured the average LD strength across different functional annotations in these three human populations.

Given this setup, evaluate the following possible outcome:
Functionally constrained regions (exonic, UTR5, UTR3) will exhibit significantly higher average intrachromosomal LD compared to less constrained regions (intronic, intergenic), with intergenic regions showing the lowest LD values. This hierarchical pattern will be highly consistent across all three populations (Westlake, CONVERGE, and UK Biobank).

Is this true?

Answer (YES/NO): NO